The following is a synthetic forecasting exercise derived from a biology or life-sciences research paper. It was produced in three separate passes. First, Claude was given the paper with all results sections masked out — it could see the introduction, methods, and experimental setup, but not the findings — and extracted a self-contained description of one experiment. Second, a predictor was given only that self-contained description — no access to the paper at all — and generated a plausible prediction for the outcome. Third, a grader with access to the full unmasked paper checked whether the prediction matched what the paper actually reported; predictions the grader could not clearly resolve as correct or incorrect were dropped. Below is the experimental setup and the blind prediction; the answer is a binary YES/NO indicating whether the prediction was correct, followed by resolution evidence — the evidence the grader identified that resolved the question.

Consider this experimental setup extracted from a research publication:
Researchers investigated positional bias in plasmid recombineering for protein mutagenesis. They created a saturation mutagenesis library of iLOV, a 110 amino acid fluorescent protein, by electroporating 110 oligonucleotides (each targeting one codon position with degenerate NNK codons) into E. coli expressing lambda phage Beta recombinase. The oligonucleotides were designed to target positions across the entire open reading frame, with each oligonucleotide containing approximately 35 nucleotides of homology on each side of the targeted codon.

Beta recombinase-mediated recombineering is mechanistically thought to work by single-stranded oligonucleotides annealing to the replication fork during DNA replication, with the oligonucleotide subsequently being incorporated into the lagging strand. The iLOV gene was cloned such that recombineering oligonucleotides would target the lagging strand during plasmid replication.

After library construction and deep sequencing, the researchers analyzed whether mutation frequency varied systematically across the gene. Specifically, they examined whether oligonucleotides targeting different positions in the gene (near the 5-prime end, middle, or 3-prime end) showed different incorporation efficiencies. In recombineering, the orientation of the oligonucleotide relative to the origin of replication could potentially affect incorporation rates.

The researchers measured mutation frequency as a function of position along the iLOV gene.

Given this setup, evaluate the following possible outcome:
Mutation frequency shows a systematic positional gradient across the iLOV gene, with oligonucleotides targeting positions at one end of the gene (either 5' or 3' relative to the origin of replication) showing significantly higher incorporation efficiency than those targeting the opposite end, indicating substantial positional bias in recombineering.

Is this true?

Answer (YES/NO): NO